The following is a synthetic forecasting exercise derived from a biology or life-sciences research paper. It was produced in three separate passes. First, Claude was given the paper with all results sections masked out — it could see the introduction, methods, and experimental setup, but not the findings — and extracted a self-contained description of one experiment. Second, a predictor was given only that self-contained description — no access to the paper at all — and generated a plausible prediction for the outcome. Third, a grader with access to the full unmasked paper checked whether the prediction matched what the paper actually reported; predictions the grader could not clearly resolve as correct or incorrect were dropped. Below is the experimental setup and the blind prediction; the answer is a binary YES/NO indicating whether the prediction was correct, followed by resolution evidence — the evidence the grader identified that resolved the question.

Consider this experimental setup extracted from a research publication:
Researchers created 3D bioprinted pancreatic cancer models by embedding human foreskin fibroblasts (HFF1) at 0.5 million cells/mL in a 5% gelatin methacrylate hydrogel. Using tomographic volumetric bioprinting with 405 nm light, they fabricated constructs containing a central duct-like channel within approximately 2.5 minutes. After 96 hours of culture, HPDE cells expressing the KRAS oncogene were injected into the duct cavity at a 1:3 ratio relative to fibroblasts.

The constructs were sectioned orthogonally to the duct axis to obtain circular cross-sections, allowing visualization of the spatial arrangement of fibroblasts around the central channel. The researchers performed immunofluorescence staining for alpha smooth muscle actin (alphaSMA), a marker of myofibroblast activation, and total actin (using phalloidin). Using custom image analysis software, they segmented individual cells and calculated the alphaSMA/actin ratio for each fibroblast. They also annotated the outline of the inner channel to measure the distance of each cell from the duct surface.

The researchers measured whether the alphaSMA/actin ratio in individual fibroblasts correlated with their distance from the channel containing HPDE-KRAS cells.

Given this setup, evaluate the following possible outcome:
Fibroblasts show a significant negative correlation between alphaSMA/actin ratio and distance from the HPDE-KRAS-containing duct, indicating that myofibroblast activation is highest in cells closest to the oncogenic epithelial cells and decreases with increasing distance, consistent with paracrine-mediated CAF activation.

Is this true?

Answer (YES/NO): YES